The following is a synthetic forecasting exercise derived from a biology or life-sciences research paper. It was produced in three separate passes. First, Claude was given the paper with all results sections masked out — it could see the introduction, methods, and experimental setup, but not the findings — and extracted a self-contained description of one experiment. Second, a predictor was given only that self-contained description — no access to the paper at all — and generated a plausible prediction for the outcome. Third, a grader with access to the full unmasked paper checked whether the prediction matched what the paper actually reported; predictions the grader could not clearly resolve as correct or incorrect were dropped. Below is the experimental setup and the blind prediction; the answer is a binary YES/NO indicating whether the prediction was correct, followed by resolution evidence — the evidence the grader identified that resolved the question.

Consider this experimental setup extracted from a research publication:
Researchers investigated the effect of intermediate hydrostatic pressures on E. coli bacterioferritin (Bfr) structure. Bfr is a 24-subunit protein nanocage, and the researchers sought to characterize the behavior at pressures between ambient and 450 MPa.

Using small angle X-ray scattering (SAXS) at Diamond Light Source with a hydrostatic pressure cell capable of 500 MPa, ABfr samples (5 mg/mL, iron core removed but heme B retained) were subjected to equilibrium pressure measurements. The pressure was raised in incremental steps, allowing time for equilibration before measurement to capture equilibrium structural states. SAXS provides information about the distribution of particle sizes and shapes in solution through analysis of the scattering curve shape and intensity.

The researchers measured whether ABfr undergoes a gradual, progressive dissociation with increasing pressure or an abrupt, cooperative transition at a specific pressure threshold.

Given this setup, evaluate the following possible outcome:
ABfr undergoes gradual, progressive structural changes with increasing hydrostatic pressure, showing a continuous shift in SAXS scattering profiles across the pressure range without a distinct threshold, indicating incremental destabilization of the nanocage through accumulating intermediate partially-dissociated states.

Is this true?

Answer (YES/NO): YES